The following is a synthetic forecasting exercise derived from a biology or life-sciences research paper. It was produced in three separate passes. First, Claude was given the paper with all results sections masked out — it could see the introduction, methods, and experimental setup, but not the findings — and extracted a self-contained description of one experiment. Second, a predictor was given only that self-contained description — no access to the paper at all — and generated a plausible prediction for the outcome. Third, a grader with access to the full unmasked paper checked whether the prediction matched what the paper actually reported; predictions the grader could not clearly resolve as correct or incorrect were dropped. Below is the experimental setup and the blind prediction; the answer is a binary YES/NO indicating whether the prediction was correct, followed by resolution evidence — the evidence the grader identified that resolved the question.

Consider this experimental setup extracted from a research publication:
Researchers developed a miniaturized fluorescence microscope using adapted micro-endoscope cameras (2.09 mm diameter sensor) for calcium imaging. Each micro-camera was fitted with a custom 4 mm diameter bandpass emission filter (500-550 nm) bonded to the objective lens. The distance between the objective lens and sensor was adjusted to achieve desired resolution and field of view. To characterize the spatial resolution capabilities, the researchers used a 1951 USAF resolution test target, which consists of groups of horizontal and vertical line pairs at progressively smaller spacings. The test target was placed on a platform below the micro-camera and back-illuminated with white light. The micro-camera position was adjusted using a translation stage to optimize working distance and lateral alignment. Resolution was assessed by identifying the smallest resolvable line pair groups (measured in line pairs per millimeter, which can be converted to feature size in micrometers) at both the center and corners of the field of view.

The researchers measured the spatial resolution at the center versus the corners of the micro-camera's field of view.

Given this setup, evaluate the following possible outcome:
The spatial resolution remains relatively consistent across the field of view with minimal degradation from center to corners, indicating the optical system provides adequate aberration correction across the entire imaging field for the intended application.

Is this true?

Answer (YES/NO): NO